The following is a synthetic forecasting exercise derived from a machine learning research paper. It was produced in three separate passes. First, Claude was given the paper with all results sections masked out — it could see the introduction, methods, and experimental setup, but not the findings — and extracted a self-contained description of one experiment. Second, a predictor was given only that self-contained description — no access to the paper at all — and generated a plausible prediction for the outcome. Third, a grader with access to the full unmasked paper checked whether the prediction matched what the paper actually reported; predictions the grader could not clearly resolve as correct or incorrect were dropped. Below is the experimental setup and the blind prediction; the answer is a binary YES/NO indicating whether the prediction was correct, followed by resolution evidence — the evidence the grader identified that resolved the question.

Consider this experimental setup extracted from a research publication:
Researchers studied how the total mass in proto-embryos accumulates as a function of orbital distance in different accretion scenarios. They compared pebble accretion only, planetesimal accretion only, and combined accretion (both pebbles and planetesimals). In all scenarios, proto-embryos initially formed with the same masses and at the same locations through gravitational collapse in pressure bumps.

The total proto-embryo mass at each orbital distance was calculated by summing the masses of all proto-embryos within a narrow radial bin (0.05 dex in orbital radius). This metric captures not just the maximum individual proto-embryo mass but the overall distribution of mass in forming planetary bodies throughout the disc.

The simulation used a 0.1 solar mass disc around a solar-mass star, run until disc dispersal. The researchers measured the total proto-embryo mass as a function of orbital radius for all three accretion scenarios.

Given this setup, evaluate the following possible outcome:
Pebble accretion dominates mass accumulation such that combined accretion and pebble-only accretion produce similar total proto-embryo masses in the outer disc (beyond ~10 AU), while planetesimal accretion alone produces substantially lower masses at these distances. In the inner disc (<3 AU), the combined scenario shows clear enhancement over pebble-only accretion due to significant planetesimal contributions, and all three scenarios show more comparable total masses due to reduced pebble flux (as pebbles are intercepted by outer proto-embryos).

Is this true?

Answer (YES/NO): NO